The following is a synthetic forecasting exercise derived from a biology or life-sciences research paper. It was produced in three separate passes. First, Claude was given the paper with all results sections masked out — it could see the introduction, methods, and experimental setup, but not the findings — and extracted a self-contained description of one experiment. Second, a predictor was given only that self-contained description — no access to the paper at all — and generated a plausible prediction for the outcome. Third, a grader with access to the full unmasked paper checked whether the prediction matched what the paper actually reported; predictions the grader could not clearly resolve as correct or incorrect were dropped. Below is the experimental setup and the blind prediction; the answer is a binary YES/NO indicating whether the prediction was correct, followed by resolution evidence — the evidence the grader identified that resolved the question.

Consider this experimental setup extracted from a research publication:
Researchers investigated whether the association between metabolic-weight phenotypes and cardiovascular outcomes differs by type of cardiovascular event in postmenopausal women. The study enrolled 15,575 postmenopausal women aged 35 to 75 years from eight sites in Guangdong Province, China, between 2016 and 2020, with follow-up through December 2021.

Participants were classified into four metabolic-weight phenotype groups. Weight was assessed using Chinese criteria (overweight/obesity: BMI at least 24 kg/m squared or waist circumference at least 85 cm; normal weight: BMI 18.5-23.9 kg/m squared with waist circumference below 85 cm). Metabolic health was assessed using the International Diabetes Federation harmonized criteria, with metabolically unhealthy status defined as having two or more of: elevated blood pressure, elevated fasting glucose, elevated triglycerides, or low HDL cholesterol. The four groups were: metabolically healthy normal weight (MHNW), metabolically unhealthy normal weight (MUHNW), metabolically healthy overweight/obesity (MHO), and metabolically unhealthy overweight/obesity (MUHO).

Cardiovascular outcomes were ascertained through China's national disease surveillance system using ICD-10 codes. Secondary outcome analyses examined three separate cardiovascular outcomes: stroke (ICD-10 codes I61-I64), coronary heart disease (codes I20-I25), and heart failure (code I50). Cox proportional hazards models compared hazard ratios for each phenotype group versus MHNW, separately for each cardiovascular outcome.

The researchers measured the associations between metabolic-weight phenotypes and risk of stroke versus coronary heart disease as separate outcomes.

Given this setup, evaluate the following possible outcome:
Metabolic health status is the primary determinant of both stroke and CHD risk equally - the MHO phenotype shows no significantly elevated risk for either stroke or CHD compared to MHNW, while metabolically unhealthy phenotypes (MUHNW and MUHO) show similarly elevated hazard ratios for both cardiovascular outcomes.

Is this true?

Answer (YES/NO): NO